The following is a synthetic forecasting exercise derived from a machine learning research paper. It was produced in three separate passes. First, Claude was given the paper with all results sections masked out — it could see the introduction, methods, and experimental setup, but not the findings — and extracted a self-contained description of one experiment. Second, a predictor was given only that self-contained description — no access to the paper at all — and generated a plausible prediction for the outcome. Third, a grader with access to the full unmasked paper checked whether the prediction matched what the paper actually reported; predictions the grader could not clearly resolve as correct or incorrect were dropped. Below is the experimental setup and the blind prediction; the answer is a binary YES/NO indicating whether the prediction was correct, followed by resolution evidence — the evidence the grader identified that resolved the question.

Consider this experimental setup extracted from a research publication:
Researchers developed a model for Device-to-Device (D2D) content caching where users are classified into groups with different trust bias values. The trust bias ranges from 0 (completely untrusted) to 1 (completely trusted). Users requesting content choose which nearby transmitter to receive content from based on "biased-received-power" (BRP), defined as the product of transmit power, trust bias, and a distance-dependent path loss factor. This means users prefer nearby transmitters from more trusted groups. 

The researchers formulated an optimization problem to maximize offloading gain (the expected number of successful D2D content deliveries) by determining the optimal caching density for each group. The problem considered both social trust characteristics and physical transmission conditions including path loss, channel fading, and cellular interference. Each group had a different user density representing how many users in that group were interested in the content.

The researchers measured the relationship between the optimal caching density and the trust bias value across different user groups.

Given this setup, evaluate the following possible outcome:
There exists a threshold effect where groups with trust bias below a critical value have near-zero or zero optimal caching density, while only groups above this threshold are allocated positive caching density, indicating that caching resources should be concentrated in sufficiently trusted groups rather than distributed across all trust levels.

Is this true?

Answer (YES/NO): NO